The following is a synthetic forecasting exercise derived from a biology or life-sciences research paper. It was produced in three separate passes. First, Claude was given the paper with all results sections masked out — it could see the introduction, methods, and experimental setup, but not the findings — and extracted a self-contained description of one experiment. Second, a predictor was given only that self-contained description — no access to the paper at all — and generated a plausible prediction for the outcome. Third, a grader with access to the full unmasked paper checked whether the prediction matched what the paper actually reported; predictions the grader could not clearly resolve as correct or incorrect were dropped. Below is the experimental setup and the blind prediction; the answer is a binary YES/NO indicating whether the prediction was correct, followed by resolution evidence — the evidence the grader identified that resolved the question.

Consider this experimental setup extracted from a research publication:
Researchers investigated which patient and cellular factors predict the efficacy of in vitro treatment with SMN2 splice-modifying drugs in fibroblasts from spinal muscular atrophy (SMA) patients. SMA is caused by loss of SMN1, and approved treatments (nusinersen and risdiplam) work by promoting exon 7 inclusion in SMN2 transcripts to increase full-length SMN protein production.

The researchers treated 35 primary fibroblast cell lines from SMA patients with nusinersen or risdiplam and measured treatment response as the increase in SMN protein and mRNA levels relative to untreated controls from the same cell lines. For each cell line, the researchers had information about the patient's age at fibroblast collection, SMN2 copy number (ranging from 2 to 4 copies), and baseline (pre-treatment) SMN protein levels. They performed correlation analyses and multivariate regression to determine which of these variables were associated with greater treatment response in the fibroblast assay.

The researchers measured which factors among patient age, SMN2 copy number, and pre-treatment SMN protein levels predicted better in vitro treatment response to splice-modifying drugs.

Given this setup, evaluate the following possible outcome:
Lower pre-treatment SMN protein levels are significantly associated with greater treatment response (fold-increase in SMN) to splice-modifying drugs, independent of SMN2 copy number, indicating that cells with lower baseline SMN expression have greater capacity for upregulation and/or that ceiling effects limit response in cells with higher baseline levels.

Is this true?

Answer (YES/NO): NO